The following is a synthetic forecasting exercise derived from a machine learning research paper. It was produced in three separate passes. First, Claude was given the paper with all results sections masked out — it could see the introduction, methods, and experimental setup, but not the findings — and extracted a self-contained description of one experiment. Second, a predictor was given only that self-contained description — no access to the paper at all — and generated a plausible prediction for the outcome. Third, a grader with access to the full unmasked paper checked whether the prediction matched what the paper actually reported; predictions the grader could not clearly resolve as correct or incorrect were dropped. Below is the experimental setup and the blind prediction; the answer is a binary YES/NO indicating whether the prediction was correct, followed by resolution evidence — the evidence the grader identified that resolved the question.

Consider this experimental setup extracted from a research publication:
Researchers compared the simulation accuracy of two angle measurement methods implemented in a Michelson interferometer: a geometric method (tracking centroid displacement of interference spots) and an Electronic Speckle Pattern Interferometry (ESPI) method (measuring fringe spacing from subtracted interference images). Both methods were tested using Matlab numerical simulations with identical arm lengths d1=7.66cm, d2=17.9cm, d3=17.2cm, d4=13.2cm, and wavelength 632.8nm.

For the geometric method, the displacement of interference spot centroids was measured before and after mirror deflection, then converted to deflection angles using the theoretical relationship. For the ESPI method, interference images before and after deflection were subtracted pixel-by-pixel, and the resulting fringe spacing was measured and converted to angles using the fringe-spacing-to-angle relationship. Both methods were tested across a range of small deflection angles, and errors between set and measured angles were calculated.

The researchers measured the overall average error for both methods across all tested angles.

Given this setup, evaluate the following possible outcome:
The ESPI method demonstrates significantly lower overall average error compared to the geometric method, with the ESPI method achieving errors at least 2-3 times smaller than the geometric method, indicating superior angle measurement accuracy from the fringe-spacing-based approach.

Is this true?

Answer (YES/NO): NO